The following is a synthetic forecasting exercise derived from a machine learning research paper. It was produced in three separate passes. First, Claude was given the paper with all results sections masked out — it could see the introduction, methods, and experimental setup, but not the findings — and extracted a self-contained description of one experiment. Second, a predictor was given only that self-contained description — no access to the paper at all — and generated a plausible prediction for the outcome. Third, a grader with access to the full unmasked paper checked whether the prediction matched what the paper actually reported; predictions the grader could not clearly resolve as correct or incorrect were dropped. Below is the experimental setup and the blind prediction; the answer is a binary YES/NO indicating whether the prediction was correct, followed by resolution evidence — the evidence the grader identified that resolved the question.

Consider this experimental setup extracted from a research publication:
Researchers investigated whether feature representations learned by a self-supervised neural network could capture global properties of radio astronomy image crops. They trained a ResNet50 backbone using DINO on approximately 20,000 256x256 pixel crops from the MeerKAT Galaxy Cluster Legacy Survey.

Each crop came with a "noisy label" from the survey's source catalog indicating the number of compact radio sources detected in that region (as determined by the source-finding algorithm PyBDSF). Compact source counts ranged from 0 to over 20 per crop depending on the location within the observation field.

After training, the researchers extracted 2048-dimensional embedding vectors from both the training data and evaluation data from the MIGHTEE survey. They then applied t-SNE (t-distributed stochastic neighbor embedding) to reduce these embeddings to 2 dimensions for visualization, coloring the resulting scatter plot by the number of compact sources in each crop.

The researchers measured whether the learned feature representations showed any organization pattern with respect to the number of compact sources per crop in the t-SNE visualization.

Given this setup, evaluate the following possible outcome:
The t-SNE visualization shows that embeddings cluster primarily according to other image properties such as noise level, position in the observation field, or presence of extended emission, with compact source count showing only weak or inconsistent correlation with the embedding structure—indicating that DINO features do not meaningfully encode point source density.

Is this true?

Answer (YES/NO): NO